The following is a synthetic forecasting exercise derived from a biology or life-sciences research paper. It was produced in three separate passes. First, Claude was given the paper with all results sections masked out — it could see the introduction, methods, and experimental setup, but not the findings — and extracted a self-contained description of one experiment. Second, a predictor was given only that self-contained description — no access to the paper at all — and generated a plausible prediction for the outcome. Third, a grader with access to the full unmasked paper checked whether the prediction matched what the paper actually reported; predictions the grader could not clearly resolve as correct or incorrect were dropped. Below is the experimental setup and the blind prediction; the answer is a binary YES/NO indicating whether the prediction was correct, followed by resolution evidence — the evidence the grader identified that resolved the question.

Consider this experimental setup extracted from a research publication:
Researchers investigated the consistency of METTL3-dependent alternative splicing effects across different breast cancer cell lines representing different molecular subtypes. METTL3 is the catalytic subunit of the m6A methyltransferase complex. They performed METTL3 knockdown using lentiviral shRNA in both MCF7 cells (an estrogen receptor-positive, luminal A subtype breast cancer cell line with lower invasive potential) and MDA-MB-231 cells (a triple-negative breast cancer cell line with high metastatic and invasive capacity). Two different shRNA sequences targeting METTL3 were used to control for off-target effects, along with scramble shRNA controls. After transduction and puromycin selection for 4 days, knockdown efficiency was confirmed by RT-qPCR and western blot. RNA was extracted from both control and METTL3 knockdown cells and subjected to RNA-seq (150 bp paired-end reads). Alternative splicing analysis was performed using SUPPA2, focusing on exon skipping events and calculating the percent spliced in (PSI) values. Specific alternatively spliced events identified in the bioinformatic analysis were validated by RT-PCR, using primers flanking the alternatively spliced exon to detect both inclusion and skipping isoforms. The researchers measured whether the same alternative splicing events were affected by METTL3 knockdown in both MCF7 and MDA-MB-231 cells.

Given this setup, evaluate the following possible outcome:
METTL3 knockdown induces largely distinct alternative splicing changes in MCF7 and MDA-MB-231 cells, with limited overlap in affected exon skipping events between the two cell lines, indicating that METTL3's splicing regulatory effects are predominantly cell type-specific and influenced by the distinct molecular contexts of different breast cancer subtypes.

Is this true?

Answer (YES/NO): NO